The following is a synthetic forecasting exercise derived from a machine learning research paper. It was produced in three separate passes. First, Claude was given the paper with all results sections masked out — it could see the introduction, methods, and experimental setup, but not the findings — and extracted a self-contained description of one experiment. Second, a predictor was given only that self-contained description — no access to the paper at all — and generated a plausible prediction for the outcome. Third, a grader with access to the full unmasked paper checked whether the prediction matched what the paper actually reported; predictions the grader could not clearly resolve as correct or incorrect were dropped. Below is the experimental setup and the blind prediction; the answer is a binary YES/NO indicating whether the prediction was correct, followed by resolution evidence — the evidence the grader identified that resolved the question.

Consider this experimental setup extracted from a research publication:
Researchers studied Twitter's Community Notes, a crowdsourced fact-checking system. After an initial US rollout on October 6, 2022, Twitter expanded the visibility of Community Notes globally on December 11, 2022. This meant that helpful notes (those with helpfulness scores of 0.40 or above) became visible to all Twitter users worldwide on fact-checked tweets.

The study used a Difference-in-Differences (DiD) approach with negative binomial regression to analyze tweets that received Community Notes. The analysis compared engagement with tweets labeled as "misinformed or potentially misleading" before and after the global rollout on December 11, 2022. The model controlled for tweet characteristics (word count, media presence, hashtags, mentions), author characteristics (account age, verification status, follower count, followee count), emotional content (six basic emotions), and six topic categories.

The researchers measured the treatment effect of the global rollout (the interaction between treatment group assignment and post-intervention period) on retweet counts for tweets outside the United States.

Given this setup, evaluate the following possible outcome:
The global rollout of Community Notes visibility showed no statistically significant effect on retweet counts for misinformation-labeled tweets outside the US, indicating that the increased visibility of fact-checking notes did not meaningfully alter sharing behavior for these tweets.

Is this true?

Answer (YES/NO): YES